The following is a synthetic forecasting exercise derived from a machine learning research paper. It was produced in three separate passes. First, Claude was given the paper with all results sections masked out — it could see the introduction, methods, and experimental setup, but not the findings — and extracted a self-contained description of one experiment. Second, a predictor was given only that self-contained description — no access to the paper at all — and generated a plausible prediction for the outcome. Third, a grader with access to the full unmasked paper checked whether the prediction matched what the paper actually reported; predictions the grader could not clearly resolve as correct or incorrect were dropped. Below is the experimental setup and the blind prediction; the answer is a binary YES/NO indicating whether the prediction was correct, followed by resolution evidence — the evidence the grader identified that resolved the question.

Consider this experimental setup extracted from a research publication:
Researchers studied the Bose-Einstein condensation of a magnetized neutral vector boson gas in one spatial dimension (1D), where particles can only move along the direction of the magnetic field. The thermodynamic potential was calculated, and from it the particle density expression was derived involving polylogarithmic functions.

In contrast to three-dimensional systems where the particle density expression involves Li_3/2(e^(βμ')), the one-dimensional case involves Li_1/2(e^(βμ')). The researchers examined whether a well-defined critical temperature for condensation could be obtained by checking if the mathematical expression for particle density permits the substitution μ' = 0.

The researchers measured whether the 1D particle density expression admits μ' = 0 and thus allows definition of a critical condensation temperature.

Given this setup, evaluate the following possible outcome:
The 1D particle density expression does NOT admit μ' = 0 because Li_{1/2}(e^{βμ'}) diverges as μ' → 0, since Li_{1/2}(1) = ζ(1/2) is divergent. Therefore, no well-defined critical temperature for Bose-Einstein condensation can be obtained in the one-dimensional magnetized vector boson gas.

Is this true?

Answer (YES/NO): YES